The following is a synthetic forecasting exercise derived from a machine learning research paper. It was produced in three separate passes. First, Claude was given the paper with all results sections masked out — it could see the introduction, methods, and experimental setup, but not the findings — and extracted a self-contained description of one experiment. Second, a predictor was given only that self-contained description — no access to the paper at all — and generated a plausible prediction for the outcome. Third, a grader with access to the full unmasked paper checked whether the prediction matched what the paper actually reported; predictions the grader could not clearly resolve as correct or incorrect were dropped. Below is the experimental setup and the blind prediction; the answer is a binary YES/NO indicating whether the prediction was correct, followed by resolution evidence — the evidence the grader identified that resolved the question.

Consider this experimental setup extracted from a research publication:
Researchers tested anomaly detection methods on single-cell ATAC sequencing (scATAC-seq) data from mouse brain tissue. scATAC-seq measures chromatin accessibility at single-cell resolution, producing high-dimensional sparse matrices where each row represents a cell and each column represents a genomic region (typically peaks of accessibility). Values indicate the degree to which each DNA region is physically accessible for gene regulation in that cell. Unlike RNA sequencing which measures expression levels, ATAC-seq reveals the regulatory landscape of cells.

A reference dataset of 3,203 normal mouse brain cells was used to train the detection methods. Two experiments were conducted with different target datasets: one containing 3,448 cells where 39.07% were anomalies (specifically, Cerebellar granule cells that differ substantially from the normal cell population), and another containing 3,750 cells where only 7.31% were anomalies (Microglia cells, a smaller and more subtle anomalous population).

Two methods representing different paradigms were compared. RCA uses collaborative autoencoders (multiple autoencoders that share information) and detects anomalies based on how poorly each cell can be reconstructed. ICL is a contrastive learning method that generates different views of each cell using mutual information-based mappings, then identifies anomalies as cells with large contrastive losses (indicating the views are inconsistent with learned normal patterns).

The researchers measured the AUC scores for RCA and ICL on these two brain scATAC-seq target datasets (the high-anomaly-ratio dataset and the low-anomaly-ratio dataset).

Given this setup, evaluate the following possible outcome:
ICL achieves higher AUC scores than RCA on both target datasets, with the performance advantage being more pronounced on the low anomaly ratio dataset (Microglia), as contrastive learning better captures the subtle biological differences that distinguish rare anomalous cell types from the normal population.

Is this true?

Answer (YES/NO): NO